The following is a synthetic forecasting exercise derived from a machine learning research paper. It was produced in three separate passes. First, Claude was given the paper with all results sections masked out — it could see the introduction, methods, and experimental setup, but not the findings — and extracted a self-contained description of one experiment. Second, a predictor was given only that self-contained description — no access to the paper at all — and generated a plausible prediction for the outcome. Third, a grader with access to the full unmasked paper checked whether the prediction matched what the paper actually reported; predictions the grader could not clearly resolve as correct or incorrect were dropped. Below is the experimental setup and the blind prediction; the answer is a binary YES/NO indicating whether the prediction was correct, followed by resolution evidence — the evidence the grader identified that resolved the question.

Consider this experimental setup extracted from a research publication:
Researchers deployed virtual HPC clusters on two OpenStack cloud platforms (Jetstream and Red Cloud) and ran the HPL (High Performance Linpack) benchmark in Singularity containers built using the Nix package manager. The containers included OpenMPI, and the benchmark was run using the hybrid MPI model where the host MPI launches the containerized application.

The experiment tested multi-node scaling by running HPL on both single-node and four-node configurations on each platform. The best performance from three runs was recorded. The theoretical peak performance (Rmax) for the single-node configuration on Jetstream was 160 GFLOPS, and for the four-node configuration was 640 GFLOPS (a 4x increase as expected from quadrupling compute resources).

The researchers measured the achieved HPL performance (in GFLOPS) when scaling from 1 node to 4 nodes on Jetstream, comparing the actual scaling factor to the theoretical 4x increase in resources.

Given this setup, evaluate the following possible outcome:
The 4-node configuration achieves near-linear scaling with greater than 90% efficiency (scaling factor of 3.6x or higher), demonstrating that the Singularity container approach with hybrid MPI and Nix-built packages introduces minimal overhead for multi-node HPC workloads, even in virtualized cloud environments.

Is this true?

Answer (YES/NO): NO